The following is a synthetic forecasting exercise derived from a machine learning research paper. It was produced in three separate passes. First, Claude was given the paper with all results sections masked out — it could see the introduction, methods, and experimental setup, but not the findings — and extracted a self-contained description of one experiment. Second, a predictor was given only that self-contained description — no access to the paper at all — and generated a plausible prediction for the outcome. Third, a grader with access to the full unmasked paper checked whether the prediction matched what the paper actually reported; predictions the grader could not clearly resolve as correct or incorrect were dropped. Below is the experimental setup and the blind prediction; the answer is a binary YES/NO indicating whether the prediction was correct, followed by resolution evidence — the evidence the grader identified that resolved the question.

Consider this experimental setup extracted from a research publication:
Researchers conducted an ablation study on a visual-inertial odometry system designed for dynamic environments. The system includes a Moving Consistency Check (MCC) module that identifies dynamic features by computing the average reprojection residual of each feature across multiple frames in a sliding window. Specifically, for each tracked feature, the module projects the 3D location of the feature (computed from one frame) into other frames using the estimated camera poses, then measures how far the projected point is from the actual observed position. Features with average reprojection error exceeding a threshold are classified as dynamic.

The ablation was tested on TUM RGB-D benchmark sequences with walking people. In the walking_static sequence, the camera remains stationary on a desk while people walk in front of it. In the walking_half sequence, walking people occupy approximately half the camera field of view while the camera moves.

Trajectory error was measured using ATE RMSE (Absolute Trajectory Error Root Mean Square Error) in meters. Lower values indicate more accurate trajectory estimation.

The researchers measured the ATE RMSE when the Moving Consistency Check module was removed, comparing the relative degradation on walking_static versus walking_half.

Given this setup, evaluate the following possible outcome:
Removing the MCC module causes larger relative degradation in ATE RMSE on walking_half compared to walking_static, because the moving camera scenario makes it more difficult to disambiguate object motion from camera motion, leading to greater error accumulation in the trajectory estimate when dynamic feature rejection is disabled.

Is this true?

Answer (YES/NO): NO